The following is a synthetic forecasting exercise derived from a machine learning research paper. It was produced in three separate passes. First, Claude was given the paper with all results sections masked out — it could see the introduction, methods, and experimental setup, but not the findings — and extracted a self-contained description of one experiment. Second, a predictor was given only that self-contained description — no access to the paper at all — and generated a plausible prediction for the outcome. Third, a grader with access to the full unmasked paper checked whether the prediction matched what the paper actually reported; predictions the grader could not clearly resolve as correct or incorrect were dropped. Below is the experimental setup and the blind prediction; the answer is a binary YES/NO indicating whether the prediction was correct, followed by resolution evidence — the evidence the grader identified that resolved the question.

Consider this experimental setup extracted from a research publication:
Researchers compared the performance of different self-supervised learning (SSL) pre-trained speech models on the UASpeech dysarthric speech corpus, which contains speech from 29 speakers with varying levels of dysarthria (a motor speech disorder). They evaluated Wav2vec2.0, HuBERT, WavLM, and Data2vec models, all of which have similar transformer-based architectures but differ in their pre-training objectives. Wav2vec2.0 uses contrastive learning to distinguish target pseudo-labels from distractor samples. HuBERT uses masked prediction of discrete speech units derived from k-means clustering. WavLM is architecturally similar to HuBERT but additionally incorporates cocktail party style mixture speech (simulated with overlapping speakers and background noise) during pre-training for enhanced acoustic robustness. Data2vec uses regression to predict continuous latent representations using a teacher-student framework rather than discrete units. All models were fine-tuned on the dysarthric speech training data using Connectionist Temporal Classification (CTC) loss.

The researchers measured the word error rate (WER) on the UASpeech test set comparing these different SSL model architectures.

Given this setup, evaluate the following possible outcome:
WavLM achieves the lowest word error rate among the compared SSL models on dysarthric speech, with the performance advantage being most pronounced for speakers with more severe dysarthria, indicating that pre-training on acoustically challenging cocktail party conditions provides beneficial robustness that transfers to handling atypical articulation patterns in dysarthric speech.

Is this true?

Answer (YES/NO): NO